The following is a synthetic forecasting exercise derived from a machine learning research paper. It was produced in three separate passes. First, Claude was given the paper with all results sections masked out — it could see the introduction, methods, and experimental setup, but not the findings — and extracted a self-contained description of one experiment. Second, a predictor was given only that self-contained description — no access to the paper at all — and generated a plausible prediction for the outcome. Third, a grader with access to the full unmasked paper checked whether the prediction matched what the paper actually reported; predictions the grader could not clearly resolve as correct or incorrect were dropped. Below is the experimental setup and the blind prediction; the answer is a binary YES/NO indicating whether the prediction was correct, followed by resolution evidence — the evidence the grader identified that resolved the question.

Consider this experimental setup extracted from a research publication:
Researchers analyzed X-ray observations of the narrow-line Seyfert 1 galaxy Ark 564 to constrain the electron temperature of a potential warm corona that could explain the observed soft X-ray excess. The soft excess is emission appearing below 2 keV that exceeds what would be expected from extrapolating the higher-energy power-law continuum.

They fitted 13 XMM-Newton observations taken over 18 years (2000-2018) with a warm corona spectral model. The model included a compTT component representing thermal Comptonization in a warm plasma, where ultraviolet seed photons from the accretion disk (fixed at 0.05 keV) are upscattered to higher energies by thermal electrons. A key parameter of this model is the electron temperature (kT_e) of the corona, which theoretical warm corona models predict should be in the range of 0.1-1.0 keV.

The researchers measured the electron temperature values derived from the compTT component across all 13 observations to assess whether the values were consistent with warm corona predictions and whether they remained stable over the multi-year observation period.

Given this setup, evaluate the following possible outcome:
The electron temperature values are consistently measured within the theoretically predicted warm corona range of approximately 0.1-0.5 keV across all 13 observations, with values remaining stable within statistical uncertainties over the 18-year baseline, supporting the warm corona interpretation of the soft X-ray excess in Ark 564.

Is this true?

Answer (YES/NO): NO